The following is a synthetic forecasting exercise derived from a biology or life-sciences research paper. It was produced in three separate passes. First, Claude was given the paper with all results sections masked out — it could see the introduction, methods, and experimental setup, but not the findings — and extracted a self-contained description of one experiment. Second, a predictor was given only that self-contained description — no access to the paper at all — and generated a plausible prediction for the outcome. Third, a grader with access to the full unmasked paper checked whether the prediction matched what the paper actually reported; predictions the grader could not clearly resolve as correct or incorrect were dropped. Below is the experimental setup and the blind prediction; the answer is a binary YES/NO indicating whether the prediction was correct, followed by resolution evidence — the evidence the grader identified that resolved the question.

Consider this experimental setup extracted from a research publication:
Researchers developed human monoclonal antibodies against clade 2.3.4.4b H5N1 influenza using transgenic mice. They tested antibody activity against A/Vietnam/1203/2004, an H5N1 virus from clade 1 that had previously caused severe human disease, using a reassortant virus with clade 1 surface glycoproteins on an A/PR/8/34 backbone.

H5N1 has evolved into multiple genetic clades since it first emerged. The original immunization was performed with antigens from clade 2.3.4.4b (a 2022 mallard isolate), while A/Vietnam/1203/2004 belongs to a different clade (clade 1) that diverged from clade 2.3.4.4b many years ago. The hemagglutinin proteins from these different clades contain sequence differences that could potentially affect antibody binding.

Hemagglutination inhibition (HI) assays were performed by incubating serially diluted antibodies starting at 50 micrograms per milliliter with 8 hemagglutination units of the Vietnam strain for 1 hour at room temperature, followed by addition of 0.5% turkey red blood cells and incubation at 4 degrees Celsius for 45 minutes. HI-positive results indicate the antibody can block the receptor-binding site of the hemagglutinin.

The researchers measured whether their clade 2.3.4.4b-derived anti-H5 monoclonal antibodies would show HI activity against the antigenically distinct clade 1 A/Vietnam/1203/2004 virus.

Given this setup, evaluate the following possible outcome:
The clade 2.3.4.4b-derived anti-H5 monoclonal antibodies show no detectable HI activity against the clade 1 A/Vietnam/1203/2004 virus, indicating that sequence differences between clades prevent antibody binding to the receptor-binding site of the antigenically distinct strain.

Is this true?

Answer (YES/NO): YES